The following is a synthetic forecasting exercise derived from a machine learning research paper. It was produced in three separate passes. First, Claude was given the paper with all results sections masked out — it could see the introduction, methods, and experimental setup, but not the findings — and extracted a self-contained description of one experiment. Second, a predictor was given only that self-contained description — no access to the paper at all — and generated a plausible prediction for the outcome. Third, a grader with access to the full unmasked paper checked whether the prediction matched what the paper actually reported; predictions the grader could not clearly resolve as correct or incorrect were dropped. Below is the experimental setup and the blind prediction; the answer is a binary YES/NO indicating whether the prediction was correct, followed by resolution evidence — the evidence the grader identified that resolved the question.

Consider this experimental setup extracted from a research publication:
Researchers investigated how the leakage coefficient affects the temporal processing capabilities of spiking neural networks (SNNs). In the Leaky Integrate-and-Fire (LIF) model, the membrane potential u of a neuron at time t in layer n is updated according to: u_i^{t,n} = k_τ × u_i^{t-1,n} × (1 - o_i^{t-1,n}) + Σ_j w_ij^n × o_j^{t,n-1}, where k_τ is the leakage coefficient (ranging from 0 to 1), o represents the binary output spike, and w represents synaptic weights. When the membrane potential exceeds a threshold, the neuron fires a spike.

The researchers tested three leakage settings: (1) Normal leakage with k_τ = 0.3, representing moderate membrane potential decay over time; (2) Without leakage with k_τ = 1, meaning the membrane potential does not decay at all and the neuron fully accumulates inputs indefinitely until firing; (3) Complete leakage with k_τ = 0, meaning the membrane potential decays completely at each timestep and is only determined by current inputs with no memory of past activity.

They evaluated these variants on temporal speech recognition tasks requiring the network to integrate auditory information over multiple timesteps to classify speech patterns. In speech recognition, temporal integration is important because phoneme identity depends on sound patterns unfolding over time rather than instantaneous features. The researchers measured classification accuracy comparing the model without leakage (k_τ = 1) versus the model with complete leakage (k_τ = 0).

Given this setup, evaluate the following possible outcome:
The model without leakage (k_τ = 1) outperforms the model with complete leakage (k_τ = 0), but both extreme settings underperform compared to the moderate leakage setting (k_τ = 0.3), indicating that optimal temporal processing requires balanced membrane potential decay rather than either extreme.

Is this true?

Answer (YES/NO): NO